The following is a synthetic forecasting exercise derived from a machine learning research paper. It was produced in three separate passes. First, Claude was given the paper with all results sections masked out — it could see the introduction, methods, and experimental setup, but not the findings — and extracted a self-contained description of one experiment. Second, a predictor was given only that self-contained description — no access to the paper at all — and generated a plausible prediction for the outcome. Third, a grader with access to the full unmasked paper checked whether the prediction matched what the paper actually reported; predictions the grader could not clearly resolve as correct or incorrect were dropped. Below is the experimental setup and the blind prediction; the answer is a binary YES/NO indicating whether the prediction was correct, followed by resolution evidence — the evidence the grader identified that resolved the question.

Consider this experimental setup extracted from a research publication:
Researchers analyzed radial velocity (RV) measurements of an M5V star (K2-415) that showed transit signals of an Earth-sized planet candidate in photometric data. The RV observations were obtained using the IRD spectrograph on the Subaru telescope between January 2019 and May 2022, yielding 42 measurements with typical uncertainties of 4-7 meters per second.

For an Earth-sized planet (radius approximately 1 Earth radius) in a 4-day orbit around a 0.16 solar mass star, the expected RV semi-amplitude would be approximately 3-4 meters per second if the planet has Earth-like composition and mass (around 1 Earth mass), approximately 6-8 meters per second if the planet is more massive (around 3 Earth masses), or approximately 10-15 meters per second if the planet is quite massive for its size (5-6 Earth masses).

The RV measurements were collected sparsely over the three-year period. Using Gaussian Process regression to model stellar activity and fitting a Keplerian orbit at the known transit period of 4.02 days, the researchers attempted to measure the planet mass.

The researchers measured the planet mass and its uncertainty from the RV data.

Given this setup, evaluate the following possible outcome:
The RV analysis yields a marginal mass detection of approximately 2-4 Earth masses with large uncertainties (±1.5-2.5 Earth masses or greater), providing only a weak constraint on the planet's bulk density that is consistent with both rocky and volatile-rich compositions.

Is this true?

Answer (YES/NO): YES